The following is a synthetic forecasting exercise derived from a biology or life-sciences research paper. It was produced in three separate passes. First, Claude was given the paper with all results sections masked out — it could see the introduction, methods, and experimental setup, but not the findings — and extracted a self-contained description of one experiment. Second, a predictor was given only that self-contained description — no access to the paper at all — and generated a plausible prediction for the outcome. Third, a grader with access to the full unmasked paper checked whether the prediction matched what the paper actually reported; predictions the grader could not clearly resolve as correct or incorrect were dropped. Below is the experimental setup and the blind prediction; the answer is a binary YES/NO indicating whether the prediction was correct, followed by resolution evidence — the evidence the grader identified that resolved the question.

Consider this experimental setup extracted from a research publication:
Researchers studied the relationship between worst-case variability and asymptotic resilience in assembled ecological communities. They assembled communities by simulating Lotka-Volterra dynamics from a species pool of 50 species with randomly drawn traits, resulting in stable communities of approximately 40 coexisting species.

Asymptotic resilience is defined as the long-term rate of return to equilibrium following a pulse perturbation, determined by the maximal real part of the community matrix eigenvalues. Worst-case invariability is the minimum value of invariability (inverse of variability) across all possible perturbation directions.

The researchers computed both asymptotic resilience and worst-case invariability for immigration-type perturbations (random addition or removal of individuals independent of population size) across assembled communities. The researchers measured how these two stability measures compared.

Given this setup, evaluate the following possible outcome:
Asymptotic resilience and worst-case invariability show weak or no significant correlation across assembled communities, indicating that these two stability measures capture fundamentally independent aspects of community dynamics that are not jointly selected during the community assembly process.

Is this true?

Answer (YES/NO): NO